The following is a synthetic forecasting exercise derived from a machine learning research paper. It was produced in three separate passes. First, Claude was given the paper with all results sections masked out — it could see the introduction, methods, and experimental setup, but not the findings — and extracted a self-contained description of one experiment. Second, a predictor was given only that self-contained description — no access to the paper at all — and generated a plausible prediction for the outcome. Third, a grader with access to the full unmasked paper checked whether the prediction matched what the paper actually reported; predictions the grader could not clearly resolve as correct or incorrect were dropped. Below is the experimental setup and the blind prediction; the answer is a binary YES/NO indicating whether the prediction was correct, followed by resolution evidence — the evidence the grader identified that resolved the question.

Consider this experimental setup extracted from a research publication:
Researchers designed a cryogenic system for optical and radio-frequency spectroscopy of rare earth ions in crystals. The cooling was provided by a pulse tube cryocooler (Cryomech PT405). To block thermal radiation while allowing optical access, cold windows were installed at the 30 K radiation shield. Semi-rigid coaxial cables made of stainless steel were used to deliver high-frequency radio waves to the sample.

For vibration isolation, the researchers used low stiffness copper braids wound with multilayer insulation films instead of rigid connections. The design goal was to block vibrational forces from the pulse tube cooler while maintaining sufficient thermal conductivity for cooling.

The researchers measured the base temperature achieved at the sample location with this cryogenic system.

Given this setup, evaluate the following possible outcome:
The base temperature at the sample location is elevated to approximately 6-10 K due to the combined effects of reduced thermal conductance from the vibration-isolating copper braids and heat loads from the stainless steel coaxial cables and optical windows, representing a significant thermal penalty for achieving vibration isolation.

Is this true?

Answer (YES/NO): NO